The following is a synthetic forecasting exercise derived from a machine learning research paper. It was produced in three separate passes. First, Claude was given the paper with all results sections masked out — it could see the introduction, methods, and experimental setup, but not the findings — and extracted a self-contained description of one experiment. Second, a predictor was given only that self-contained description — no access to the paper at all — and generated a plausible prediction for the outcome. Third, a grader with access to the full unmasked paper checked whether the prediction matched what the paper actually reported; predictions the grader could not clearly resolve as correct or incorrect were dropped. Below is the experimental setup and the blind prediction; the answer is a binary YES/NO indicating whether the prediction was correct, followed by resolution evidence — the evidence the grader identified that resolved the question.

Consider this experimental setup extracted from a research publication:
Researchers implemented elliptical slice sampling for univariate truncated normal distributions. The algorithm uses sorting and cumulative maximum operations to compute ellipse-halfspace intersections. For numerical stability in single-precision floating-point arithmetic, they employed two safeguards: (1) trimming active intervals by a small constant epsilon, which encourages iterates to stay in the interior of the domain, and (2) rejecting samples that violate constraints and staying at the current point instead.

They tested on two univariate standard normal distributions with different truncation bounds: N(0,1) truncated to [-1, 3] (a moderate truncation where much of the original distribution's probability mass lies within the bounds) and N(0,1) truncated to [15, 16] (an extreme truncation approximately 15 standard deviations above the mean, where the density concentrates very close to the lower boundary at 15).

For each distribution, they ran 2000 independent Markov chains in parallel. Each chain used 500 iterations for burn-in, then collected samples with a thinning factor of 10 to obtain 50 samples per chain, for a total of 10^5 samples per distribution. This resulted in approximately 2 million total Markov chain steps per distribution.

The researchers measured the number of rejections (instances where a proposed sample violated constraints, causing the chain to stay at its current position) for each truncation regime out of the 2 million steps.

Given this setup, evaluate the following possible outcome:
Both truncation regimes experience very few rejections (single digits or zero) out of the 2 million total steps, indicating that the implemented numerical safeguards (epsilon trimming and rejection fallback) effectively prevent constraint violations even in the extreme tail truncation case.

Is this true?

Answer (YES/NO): YES